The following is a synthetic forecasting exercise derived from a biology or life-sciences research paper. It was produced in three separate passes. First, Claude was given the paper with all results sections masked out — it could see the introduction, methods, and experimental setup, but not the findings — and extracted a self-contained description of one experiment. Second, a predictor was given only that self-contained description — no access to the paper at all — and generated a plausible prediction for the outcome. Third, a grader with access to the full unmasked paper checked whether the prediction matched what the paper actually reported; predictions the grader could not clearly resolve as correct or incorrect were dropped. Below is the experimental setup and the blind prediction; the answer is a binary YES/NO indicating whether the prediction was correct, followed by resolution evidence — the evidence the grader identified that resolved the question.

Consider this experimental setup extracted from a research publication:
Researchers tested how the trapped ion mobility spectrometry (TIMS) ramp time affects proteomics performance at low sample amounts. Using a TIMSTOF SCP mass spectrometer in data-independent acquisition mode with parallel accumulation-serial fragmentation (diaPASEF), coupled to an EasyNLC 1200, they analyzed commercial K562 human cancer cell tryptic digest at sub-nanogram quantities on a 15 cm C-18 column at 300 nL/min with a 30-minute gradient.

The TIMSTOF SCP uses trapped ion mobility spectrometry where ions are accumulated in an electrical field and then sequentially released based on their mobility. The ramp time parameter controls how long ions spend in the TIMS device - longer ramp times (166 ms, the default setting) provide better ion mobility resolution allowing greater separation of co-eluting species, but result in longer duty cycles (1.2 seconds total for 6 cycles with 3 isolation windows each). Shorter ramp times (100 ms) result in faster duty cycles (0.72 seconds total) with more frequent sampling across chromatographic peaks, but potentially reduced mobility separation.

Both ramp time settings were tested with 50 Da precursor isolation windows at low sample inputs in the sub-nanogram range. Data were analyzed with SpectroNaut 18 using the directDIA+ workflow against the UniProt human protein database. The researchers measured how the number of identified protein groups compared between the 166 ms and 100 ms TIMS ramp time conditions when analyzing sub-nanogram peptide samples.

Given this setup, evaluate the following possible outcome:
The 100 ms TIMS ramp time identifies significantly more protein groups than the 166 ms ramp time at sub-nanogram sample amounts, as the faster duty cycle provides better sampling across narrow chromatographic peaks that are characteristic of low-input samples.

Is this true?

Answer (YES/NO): NO